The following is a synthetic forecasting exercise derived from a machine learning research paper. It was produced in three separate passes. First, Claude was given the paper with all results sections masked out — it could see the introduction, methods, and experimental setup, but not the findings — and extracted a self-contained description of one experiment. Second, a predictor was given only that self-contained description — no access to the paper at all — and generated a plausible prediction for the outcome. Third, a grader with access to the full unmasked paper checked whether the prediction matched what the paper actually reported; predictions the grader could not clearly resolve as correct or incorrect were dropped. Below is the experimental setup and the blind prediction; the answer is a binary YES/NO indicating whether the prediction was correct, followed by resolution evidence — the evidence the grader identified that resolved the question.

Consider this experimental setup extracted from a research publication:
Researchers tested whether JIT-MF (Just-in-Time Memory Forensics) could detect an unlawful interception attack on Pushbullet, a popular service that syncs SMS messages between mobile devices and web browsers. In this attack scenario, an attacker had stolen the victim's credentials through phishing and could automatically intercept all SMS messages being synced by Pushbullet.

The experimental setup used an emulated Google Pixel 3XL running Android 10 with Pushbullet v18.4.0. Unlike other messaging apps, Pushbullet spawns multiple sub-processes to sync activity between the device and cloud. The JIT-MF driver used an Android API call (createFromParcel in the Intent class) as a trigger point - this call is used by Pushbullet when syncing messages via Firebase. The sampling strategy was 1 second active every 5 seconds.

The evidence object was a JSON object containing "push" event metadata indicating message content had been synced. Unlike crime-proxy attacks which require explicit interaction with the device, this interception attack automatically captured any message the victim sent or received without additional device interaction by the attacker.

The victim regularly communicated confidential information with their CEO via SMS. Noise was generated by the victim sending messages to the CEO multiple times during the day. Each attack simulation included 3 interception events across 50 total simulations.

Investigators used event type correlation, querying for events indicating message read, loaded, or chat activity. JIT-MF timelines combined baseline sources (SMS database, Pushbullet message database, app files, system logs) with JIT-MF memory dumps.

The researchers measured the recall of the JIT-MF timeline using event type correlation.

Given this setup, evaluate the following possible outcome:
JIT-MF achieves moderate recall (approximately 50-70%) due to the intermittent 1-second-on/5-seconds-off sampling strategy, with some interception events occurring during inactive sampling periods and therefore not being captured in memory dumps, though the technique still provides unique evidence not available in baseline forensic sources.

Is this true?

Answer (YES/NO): NO